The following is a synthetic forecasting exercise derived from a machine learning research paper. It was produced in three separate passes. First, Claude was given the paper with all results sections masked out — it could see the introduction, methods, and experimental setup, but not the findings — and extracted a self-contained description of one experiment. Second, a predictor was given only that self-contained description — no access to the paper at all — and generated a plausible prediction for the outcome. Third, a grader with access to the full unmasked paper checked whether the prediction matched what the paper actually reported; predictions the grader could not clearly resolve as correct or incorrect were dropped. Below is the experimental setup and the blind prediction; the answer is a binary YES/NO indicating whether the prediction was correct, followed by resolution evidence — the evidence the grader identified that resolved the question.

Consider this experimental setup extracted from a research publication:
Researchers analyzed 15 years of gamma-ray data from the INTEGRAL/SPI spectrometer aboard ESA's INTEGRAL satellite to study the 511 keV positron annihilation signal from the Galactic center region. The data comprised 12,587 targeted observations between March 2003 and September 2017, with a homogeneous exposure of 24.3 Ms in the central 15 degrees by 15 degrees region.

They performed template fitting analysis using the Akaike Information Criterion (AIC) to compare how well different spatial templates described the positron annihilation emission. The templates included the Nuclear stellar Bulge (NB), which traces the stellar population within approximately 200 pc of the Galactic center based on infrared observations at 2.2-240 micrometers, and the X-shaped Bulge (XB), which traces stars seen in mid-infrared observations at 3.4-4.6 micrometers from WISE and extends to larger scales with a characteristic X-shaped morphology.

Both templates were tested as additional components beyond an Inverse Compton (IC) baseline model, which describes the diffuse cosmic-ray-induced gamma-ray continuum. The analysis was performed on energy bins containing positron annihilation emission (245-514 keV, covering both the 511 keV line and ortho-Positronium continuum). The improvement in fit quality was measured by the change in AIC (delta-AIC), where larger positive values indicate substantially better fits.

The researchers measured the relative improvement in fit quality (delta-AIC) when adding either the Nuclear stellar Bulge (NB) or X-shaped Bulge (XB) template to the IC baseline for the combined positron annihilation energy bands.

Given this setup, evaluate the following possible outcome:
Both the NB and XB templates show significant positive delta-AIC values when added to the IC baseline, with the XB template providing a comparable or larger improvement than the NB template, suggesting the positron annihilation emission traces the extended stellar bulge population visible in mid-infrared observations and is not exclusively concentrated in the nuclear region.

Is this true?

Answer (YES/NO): NO